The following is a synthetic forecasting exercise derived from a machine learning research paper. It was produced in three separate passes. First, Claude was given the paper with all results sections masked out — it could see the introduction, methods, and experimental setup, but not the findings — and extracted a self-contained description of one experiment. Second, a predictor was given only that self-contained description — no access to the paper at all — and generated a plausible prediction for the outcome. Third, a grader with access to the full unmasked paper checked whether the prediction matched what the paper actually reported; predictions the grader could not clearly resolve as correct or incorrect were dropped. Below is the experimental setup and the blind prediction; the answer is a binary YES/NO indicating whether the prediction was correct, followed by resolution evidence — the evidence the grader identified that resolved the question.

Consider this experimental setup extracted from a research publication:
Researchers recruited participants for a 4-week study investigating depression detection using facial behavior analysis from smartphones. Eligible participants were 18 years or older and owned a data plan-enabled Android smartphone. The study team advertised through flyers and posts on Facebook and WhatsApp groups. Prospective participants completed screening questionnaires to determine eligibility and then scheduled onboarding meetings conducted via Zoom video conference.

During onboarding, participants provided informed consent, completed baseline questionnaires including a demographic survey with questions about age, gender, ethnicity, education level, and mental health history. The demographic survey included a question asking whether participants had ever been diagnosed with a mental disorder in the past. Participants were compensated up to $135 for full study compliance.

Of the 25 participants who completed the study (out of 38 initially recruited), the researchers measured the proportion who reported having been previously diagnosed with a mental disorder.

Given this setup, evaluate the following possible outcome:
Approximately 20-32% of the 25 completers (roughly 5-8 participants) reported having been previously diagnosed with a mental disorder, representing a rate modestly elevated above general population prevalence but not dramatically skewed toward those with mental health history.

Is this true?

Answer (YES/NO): NO